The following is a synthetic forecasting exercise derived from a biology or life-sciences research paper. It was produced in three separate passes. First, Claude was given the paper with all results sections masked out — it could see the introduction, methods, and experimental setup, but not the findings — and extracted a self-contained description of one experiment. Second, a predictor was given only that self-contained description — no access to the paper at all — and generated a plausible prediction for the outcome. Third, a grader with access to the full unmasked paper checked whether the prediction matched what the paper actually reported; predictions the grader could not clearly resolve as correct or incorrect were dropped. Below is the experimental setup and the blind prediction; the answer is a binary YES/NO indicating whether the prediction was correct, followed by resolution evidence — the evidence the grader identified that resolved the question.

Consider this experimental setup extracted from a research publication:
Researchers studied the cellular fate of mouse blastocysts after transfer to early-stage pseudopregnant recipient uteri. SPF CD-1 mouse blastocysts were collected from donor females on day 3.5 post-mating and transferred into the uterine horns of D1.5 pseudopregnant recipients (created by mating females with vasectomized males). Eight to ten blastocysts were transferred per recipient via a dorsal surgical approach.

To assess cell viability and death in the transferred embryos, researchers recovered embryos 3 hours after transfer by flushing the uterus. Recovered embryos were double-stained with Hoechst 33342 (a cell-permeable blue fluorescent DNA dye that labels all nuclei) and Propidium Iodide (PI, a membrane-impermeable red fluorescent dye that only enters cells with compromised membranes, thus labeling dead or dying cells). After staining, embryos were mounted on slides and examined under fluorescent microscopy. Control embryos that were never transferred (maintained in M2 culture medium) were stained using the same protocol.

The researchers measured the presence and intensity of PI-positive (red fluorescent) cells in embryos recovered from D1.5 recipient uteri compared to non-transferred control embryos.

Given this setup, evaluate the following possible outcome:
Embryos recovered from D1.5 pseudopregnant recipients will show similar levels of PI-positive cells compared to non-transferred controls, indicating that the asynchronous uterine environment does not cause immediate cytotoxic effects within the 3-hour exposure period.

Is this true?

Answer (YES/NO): NO